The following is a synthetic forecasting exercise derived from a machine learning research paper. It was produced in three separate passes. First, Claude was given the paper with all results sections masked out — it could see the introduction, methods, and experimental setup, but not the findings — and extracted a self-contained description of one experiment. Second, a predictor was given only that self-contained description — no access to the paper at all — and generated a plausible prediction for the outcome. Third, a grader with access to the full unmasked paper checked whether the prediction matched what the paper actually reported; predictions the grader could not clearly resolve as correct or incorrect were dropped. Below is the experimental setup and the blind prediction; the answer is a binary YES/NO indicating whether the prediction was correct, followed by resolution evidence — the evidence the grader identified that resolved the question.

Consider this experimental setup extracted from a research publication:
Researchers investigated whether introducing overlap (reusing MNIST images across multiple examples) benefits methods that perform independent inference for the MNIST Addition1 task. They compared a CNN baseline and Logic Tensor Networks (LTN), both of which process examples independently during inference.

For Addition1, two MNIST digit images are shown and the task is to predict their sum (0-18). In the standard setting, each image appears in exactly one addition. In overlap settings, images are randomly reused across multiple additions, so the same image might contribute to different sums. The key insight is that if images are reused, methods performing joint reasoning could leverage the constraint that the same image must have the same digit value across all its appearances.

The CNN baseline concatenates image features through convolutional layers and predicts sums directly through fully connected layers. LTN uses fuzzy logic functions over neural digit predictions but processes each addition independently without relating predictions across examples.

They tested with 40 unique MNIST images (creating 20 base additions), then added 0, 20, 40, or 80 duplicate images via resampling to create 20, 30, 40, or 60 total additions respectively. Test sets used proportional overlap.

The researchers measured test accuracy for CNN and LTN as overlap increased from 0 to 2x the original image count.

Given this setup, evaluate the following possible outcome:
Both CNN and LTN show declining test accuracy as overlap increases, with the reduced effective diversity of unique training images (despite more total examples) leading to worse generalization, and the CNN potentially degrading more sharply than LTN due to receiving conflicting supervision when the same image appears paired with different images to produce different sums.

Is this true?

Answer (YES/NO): NO